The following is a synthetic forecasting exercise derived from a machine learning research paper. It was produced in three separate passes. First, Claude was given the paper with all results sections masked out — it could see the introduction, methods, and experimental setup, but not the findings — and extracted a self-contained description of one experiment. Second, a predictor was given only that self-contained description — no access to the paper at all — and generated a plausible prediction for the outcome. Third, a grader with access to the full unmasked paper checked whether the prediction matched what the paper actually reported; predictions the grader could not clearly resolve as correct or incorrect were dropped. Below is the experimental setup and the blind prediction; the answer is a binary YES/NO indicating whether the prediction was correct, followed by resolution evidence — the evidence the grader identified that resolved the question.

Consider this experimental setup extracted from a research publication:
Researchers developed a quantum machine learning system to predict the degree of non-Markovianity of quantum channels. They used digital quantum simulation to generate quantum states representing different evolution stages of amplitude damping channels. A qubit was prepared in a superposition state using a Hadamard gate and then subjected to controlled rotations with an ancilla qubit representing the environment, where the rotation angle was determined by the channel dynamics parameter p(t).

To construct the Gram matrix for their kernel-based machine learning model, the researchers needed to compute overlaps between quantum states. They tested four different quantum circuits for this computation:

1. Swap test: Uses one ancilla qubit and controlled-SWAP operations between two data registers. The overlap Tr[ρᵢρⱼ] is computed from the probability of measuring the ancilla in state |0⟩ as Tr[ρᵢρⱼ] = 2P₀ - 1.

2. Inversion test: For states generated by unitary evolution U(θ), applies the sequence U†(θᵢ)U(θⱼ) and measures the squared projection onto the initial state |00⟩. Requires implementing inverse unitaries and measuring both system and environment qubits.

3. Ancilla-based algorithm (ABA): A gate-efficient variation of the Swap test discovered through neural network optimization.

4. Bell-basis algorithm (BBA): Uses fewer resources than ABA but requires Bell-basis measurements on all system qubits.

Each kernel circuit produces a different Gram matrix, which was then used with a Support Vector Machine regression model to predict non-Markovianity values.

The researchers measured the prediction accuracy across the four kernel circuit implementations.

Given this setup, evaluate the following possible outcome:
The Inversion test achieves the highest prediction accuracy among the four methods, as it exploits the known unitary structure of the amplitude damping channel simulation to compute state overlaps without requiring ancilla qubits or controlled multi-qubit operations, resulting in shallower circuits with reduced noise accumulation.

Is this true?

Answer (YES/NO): NO